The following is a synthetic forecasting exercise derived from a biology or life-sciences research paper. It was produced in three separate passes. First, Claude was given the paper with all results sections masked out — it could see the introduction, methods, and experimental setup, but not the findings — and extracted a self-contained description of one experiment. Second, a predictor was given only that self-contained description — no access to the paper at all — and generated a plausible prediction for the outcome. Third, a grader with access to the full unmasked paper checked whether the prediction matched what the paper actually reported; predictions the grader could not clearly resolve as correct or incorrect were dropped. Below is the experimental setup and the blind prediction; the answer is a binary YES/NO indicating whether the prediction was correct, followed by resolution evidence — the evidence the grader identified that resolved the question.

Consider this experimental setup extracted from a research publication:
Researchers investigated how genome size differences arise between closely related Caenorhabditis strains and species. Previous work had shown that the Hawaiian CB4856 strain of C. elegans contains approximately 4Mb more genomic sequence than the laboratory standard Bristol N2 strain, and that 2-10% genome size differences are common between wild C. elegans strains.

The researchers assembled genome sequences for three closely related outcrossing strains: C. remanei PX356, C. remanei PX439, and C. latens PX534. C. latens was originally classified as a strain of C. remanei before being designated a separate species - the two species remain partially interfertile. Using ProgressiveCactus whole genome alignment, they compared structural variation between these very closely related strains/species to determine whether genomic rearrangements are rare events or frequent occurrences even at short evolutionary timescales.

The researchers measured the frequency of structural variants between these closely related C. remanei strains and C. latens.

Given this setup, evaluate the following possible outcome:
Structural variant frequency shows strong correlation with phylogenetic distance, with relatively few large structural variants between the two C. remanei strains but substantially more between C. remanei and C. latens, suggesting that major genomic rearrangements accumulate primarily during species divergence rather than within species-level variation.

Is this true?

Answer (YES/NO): NO